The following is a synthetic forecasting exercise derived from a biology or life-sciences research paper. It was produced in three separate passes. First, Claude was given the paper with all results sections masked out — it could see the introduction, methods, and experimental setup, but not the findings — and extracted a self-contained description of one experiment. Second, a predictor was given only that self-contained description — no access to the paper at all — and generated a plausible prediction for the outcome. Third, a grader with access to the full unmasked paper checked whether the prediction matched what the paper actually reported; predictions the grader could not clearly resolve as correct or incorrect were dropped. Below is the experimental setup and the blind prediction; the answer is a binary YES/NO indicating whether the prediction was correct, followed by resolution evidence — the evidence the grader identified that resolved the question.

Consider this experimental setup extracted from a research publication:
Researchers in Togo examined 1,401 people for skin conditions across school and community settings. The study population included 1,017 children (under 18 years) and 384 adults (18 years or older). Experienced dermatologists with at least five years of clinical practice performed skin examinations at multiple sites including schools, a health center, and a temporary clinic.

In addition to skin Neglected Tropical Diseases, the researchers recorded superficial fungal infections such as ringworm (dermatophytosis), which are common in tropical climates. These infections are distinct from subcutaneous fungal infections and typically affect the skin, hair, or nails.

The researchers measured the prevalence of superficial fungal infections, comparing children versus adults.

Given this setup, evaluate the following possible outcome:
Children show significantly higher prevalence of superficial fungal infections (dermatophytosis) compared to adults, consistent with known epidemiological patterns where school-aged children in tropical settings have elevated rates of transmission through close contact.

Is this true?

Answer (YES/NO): YES